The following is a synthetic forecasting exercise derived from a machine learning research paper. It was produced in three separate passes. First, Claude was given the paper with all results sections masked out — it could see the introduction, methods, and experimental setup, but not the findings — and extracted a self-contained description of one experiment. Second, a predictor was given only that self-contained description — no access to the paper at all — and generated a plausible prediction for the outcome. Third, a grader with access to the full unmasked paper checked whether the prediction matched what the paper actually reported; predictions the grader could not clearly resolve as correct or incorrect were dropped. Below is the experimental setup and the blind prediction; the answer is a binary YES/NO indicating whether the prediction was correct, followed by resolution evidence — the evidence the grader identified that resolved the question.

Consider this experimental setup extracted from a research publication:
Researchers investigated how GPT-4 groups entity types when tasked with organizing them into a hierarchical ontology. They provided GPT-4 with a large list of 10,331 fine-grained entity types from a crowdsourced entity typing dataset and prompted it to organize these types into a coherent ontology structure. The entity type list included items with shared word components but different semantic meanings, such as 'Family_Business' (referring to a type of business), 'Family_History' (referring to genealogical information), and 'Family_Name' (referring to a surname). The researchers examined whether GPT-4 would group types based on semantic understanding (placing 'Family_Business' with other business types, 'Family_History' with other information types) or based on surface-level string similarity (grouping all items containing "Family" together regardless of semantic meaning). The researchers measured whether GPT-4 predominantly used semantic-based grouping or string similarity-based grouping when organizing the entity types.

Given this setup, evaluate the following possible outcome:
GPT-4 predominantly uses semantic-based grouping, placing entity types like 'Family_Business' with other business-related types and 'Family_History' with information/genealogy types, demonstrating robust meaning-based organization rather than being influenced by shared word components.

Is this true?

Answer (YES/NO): NO